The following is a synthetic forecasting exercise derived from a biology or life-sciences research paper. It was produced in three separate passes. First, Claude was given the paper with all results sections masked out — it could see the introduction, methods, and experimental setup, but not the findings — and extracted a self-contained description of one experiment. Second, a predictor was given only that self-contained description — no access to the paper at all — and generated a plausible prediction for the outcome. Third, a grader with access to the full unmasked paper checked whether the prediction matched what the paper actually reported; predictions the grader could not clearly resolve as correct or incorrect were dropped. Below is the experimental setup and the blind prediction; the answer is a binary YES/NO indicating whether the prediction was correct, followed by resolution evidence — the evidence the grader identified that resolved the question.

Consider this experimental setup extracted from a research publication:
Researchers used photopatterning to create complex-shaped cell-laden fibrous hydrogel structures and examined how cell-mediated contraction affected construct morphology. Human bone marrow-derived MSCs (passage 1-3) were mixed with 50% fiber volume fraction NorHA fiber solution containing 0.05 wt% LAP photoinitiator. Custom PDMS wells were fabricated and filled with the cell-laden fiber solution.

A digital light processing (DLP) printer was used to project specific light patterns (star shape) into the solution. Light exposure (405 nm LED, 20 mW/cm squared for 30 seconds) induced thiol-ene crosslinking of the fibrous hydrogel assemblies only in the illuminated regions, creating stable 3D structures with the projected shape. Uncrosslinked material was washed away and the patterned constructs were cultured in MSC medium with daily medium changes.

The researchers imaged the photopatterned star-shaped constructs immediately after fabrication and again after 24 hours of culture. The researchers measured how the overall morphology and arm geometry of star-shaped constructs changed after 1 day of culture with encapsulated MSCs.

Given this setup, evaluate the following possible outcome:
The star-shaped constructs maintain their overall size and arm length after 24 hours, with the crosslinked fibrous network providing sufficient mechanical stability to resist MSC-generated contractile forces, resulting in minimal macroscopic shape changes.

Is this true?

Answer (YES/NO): NO